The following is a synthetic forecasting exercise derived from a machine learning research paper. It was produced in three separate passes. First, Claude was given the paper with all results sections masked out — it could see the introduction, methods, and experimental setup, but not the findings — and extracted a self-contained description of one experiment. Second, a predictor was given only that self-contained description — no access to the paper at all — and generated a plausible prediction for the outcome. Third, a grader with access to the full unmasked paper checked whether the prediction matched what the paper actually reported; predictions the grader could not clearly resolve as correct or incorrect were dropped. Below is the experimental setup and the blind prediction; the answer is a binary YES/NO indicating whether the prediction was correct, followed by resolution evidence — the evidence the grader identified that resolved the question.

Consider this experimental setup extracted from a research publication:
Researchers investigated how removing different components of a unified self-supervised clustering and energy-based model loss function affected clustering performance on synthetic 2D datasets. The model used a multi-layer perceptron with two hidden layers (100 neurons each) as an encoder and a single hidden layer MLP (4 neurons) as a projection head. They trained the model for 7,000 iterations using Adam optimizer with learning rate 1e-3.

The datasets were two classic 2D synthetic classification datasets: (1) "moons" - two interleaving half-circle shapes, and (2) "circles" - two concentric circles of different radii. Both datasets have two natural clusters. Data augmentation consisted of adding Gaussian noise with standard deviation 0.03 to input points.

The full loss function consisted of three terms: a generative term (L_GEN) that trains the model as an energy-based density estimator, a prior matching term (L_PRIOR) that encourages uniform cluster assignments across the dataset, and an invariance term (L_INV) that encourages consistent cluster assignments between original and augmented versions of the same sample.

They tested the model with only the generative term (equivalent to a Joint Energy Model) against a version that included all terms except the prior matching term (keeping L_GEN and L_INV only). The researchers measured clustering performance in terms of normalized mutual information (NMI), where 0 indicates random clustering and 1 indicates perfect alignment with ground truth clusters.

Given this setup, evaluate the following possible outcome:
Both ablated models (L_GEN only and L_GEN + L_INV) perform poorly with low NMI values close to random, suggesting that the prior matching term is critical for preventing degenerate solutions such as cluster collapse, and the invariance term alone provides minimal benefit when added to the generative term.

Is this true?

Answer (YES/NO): YES